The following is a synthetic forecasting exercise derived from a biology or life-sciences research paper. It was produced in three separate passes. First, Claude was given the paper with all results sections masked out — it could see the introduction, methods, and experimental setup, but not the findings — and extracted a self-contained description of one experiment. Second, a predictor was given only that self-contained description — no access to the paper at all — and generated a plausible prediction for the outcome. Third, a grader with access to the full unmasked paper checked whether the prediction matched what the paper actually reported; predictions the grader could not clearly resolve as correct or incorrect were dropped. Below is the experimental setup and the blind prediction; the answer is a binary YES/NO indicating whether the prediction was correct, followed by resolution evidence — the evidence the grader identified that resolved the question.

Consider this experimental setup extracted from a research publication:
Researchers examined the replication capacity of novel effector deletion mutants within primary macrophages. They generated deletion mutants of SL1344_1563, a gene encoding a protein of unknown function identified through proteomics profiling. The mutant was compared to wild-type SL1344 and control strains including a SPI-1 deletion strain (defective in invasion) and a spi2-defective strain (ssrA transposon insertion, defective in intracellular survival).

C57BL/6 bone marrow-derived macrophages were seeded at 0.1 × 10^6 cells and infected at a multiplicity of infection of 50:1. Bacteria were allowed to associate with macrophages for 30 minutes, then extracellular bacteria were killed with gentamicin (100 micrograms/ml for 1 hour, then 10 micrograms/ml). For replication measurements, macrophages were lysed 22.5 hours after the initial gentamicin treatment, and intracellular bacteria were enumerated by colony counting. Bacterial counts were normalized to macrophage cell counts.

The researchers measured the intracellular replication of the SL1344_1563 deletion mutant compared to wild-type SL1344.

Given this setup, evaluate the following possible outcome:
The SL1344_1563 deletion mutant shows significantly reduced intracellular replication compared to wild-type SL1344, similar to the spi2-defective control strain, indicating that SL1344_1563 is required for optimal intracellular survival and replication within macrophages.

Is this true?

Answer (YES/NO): YES